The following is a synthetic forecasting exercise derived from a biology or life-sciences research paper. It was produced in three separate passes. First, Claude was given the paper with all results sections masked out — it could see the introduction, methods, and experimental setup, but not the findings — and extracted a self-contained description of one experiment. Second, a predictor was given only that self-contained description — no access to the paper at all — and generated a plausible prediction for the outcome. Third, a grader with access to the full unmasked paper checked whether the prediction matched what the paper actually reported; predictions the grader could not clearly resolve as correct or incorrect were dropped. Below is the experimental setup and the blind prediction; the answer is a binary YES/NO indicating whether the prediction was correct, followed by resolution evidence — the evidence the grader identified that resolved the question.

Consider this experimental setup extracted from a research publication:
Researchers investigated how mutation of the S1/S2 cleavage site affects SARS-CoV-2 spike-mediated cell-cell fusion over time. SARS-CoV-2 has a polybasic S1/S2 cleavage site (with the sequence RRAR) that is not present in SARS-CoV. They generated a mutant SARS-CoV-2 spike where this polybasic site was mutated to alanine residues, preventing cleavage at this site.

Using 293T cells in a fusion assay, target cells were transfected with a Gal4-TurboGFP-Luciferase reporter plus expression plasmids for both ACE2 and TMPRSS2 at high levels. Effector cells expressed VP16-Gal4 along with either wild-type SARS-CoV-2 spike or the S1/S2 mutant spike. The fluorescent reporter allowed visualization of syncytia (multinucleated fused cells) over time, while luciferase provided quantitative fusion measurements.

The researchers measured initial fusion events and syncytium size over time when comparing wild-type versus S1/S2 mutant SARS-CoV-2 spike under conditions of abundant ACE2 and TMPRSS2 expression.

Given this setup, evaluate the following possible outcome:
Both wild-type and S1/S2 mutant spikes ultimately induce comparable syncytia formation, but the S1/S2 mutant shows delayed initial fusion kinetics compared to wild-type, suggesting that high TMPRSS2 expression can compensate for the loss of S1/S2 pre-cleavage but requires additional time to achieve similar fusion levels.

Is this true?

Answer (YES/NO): NO